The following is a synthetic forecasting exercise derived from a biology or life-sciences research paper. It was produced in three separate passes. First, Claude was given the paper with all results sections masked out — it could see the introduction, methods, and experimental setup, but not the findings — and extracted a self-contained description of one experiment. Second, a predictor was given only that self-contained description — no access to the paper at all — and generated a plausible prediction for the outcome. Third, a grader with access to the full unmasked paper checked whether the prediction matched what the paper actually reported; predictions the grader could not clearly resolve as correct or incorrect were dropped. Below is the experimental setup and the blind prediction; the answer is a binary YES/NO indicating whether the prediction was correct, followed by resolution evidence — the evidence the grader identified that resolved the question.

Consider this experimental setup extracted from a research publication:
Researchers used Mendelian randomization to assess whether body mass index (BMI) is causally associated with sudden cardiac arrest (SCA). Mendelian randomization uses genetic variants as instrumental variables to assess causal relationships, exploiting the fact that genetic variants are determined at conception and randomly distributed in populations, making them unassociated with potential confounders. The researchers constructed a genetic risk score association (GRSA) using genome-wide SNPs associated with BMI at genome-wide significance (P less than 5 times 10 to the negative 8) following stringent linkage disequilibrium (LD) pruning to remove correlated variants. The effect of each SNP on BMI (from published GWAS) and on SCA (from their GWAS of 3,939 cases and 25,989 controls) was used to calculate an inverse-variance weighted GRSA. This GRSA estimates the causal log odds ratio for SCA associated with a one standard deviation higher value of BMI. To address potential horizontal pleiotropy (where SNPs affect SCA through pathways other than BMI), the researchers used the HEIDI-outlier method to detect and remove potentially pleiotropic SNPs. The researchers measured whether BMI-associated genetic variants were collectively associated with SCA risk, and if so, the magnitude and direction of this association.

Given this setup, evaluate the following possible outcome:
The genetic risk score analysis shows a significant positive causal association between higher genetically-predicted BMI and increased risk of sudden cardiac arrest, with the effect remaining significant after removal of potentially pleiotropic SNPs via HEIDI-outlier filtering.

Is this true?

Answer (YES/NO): YES